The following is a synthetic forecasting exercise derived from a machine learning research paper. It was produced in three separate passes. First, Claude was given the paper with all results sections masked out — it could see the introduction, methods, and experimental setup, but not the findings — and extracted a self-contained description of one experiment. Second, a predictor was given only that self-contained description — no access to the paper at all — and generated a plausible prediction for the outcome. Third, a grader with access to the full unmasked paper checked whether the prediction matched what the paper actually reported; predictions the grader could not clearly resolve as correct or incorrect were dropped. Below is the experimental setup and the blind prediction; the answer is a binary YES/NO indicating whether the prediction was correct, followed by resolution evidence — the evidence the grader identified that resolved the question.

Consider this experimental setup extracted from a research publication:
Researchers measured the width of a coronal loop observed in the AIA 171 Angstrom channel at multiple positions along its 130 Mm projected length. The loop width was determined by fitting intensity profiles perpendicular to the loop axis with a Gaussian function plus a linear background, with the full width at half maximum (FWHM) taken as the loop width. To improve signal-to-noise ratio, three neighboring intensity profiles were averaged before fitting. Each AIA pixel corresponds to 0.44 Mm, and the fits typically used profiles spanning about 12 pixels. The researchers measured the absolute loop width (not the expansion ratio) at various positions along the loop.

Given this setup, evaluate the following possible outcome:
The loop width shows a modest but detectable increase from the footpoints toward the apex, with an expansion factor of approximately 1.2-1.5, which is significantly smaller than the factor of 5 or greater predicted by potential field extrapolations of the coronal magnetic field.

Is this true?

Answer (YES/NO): NO